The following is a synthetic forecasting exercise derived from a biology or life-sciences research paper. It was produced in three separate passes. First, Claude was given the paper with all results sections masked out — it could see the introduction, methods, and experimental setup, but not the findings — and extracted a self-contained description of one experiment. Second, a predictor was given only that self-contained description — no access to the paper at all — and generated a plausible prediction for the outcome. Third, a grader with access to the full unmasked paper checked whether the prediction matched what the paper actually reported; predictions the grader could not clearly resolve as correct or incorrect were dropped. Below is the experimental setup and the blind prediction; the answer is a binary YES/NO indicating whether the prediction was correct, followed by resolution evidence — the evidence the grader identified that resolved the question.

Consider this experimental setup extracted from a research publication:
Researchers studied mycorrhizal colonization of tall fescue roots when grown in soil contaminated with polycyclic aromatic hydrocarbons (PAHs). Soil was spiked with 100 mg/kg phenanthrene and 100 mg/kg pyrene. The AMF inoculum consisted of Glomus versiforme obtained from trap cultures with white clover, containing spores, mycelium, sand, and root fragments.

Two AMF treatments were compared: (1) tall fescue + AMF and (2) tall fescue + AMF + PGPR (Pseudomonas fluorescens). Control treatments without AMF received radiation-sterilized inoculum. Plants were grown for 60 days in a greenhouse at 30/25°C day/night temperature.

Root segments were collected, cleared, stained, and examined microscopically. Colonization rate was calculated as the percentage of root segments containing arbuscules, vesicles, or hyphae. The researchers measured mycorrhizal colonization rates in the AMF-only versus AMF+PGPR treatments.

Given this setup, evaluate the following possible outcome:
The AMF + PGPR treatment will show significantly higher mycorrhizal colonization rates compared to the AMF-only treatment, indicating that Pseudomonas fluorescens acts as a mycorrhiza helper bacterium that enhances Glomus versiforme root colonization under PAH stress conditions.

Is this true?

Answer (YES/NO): NO